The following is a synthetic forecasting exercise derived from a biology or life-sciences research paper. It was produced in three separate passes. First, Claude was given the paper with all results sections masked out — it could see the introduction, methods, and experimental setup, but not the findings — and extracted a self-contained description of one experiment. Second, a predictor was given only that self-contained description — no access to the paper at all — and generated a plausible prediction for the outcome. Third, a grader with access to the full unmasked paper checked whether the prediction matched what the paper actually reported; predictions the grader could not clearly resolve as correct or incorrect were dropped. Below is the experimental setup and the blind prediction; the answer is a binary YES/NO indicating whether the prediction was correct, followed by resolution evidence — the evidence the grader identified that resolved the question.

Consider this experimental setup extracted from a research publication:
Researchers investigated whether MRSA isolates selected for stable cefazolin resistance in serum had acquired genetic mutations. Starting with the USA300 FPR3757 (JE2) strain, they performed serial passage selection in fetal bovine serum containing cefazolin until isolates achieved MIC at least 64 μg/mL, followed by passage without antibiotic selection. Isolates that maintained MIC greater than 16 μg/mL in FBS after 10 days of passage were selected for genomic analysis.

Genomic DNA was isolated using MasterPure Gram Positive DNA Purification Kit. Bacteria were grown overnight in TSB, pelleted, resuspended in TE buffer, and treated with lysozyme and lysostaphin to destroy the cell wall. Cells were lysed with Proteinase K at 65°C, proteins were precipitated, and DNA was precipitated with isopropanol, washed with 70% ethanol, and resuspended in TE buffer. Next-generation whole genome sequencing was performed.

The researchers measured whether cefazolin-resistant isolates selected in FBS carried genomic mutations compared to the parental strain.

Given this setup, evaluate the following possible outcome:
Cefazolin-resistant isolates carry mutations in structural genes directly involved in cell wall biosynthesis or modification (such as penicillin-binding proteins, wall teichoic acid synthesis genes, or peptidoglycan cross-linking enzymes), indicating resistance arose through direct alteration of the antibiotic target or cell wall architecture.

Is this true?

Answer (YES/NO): NO